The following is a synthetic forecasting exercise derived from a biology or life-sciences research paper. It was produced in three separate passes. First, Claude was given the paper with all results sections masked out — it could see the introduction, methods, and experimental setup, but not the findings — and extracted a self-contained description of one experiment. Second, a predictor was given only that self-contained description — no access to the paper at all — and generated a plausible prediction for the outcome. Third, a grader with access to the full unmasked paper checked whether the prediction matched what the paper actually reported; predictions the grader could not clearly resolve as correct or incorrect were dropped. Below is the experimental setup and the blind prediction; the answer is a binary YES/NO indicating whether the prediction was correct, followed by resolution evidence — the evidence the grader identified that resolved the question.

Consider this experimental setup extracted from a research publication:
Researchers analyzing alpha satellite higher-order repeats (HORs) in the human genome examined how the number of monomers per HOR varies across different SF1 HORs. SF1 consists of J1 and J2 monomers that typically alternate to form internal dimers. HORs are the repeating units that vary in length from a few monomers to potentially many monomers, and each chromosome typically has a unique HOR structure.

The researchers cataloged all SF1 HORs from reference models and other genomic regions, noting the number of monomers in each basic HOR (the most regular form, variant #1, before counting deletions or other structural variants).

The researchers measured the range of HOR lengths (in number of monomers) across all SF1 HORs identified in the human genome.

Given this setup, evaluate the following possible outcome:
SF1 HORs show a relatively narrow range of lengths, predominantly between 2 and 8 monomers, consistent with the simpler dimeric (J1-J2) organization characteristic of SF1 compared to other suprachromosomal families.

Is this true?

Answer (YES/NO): NO